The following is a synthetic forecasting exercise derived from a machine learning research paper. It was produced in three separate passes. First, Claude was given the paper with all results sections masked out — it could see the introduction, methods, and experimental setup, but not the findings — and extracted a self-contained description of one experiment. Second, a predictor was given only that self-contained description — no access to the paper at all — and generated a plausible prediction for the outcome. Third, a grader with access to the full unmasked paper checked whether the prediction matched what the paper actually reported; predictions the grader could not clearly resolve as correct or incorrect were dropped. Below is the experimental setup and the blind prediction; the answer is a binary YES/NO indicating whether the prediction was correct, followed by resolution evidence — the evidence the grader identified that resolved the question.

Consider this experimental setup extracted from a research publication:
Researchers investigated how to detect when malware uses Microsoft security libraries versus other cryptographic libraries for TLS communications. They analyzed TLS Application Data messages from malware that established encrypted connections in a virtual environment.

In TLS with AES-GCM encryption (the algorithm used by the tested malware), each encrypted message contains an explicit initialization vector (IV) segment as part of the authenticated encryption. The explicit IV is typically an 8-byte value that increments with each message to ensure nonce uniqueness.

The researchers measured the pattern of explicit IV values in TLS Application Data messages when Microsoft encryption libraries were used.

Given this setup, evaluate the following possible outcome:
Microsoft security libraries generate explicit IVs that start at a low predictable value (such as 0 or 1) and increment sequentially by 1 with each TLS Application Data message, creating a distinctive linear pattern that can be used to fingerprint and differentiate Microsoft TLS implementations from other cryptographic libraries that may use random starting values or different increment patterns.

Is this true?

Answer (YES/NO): YES